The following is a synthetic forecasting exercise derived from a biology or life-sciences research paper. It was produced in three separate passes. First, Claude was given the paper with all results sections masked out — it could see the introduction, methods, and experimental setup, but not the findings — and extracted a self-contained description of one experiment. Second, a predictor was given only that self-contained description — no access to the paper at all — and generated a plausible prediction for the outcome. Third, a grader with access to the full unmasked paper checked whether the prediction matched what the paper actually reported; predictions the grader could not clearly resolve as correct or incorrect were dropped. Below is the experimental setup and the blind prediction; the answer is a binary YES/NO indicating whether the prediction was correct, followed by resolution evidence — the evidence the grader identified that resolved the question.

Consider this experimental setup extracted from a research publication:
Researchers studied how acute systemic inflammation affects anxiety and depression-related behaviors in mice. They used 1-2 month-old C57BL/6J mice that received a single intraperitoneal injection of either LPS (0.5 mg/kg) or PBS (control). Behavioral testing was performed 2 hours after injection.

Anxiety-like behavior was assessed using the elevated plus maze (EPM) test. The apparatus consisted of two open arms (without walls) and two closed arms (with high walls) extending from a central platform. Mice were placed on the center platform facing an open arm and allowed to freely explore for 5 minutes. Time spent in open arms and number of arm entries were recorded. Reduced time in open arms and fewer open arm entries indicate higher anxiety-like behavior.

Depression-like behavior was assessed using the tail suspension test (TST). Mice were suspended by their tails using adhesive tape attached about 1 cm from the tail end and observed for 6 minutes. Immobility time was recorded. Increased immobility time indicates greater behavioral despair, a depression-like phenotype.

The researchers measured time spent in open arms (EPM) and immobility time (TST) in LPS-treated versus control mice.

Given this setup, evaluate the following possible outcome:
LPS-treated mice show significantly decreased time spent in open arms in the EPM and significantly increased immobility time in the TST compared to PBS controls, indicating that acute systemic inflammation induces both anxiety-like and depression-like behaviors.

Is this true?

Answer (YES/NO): NO